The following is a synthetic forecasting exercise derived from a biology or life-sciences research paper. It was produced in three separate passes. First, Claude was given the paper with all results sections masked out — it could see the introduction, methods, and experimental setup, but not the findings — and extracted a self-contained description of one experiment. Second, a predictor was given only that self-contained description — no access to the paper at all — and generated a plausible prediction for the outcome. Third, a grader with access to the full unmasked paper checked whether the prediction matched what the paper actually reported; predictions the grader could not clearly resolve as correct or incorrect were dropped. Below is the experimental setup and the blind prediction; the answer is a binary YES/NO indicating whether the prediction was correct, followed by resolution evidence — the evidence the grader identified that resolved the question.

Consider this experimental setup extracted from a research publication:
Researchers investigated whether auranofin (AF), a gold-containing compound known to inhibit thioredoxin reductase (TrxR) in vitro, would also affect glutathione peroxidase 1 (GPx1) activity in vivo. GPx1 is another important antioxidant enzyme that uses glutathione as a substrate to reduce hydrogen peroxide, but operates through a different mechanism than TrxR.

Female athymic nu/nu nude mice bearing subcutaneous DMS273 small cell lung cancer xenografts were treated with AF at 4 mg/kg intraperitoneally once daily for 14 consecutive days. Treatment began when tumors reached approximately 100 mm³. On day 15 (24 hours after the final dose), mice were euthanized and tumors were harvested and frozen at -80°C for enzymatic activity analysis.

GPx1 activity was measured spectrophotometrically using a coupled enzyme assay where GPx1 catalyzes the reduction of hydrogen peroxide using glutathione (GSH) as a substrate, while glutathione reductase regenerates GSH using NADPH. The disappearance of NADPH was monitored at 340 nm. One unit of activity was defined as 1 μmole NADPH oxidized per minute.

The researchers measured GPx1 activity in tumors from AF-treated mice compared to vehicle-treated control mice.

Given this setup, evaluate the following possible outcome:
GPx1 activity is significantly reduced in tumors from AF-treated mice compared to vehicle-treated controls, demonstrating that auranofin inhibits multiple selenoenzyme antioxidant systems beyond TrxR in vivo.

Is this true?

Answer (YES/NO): NO